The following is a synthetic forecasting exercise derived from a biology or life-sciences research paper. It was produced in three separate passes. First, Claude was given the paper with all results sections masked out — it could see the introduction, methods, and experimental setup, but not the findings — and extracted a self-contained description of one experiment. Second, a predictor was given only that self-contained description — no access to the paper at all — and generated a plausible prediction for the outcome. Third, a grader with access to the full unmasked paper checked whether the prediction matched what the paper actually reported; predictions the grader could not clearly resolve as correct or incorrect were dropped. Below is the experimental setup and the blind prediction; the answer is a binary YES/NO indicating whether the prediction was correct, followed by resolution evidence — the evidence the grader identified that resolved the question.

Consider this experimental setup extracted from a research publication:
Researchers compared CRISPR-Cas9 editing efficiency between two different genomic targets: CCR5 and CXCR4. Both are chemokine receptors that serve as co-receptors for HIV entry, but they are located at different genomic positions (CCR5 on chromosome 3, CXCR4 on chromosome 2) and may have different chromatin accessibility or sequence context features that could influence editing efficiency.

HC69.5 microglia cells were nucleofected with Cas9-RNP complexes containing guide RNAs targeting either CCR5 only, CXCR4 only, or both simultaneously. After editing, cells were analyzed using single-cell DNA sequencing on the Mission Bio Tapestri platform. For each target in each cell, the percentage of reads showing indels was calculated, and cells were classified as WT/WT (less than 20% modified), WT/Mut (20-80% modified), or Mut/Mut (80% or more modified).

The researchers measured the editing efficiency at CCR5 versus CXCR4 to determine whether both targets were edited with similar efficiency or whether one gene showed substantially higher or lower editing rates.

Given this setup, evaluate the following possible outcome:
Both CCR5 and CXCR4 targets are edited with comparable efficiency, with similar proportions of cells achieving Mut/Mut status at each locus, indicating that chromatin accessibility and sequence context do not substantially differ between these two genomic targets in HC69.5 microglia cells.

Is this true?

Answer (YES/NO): NO